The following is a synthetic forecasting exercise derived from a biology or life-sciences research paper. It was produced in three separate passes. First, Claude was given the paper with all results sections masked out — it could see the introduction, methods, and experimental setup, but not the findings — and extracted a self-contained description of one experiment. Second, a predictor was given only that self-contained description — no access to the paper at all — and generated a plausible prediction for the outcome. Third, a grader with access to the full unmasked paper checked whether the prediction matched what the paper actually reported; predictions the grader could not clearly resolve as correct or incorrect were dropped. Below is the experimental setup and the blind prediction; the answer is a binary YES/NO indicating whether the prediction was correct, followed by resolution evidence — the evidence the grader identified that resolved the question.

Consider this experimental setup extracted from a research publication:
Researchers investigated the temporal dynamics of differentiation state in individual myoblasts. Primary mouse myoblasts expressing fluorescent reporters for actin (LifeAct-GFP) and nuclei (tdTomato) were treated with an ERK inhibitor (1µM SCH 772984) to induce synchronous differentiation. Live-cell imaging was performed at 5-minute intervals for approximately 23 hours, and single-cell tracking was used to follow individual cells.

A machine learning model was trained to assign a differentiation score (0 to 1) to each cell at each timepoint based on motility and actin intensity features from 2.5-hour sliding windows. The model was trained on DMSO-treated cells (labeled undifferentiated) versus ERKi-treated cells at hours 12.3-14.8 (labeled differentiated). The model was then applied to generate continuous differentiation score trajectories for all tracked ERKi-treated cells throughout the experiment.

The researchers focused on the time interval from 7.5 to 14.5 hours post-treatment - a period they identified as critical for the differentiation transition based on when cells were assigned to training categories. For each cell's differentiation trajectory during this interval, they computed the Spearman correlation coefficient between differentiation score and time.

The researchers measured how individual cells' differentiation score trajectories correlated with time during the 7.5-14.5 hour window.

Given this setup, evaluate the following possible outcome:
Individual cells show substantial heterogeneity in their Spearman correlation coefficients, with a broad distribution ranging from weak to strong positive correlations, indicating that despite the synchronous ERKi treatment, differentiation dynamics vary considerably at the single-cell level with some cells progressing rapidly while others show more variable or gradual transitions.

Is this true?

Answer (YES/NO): YES